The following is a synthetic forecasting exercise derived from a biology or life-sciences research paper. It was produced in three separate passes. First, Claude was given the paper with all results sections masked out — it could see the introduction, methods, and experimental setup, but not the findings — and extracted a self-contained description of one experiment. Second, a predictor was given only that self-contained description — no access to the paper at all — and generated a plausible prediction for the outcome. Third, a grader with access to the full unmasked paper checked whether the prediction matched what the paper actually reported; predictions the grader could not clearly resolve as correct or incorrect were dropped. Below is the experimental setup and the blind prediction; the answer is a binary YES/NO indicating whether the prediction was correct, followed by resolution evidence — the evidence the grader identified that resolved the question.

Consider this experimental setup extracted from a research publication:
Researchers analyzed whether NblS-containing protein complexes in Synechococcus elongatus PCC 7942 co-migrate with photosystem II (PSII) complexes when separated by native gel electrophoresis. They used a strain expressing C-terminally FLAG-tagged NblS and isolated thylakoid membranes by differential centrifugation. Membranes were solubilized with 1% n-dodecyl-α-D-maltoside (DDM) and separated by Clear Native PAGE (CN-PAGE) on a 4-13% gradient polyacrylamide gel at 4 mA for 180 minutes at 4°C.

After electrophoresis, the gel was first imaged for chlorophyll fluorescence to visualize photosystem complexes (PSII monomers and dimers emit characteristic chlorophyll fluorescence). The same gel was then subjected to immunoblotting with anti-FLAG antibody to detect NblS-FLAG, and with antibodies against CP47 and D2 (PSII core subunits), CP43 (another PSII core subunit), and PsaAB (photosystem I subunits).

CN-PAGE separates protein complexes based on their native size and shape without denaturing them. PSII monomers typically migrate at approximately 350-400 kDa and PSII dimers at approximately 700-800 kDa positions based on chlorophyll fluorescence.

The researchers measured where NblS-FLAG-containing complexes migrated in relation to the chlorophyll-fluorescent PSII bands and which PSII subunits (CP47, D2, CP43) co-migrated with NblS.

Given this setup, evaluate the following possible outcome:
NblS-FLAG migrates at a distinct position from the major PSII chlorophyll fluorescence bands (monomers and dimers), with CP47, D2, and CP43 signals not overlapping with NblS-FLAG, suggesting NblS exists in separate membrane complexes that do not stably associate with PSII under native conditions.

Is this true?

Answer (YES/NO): NO